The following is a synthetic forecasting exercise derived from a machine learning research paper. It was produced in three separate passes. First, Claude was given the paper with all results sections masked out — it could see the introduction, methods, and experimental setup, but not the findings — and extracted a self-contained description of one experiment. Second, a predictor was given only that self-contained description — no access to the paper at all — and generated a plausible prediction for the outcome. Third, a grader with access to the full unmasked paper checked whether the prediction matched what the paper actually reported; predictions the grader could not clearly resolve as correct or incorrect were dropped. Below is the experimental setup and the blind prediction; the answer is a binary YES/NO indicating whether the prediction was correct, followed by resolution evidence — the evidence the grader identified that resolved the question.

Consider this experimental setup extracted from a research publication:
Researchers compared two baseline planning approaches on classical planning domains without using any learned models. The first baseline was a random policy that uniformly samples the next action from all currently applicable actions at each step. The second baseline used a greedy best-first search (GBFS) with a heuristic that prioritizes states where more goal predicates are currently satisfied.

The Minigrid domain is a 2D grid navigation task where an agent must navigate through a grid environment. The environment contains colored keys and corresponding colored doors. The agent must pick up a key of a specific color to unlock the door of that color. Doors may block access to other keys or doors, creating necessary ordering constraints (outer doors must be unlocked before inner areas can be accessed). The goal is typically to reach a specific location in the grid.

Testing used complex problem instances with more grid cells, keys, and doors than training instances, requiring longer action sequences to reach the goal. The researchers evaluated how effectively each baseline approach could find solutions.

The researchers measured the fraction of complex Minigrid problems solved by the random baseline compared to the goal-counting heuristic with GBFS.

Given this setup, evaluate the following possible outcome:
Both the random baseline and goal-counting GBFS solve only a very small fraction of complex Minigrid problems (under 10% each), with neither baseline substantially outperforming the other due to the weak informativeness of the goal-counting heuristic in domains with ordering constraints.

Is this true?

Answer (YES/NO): NO